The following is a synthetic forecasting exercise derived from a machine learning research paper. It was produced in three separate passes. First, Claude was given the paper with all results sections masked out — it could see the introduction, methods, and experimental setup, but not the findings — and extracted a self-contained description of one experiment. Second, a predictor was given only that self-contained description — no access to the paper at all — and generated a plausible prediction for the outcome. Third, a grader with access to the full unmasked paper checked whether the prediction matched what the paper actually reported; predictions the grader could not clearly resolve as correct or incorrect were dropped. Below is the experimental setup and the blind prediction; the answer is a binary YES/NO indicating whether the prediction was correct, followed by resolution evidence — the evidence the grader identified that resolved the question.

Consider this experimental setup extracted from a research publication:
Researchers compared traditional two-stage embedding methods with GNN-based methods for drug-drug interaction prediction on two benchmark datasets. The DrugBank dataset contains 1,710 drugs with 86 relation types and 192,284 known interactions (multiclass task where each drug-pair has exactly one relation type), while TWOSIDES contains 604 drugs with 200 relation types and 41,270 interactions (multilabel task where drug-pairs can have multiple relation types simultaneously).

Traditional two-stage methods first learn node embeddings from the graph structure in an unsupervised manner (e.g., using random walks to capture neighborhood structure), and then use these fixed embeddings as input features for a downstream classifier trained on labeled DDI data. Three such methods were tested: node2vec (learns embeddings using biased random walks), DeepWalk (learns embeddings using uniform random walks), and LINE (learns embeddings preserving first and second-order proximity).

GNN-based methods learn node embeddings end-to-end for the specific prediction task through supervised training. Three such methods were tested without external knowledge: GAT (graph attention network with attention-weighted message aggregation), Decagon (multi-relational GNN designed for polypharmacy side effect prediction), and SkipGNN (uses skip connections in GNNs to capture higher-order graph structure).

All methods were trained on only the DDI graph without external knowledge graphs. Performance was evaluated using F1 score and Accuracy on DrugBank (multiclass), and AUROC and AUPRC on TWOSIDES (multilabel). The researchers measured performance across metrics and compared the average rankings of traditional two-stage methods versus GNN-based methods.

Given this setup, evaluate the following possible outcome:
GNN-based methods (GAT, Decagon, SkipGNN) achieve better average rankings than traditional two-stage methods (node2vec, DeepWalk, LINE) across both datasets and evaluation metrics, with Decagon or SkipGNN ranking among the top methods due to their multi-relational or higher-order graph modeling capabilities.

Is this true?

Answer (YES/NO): NO